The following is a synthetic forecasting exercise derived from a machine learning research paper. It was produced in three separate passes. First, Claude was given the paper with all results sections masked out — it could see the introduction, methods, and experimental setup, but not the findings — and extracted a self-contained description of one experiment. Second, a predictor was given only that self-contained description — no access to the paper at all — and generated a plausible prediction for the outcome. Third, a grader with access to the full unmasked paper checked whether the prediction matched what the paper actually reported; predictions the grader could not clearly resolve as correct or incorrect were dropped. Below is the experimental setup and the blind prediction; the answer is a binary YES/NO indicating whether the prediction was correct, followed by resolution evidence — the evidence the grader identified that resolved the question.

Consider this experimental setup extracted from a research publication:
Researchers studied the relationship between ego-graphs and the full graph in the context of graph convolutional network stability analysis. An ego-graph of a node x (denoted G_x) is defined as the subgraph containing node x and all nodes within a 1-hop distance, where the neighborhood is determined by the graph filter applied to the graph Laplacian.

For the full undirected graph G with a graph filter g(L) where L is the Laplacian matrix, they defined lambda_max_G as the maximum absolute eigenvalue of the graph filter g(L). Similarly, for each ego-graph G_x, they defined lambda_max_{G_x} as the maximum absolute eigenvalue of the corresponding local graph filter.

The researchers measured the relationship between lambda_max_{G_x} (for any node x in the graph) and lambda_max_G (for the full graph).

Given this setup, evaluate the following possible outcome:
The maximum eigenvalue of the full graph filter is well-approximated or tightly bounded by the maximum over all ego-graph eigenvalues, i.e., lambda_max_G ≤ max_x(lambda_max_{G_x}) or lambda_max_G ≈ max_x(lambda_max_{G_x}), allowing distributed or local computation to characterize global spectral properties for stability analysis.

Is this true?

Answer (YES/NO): NO